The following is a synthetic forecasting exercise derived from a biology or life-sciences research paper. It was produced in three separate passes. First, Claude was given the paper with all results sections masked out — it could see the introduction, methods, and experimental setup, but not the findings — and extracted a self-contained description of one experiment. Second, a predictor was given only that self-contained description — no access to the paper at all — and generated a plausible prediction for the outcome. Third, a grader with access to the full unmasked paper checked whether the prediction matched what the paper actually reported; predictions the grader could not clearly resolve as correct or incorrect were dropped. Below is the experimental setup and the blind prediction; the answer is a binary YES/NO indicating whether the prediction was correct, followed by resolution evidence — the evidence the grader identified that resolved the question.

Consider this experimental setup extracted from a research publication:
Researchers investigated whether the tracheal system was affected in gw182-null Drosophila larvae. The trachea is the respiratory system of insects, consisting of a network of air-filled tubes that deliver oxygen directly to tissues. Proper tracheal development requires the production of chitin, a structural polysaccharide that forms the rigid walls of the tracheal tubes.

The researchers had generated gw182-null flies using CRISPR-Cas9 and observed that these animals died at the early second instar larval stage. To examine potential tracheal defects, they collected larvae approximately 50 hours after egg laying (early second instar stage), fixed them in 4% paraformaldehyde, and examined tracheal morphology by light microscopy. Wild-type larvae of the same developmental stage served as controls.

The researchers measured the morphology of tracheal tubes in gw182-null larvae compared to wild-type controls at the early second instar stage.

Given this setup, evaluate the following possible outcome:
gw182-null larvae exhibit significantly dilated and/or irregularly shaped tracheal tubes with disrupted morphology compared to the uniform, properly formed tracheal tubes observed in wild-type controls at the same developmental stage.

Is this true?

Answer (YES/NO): NO